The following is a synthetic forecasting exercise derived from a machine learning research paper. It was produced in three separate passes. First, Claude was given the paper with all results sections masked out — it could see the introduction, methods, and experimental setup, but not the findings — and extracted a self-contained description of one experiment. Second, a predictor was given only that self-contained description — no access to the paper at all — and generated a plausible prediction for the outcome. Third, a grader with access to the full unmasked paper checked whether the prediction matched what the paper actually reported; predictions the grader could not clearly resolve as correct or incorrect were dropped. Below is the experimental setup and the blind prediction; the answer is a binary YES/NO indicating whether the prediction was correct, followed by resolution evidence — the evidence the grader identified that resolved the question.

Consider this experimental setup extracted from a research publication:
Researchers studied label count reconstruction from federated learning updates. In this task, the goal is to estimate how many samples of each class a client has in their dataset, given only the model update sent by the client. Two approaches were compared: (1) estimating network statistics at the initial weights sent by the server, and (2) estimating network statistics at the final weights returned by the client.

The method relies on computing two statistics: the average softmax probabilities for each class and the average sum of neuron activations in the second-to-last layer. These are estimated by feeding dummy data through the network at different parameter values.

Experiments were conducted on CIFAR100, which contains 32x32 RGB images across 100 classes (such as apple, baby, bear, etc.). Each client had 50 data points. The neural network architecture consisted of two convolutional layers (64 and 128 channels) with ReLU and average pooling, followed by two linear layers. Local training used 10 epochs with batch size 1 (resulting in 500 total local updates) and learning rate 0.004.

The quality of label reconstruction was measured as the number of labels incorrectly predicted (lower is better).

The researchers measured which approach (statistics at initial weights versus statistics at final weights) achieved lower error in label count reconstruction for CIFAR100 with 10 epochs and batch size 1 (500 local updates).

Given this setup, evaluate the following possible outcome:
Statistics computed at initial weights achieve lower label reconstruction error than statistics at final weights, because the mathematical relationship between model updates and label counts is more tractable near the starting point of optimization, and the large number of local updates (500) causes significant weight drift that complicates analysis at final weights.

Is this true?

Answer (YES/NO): YES